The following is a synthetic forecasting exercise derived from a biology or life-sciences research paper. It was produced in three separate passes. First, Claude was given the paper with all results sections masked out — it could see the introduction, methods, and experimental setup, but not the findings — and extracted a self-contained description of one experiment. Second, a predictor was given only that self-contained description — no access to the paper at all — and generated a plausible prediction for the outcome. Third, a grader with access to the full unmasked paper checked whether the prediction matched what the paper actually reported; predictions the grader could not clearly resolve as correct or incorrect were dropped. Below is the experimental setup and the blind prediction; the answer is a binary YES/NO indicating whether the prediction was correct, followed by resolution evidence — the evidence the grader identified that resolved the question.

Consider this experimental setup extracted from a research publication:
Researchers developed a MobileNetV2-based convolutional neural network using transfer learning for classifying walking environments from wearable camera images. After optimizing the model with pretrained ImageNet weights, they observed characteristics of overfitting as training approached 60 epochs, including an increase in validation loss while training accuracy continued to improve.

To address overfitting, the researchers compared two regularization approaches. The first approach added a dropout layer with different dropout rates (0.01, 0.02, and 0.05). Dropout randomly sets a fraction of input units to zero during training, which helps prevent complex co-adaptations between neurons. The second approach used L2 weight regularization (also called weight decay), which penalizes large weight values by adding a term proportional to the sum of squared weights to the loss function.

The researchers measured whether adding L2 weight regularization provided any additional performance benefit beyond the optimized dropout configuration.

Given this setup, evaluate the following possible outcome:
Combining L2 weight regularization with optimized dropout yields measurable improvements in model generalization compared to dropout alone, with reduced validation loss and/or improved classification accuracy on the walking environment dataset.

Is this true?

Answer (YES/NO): NO